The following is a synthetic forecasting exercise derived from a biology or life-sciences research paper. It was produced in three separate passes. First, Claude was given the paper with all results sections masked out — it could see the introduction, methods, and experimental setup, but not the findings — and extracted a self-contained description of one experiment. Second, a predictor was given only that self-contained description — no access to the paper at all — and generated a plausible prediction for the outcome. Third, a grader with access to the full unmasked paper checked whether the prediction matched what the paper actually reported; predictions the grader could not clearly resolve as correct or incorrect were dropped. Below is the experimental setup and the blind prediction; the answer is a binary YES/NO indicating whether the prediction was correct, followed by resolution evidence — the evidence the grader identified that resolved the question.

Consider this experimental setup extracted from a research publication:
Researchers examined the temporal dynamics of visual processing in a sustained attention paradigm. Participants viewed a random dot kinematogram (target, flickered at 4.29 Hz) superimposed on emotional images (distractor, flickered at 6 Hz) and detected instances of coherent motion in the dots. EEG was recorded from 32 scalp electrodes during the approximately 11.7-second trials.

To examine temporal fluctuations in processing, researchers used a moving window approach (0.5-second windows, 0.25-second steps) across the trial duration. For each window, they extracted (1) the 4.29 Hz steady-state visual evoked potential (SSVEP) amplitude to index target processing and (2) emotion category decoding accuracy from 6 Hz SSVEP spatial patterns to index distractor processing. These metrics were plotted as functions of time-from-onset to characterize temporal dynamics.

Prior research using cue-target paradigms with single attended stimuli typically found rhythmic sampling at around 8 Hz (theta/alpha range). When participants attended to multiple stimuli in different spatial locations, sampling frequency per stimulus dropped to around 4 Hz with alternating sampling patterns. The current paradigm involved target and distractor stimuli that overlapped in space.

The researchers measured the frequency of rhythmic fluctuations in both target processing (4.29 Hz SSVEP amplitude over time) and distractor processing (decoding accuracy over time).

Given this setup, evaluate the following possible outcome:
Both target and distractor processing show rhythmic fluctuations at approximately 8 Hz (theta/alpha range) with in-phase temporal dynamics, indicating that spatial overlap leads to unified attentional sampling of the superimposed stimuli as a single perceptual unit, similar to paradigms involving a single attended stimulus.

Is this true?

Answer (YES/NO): NO